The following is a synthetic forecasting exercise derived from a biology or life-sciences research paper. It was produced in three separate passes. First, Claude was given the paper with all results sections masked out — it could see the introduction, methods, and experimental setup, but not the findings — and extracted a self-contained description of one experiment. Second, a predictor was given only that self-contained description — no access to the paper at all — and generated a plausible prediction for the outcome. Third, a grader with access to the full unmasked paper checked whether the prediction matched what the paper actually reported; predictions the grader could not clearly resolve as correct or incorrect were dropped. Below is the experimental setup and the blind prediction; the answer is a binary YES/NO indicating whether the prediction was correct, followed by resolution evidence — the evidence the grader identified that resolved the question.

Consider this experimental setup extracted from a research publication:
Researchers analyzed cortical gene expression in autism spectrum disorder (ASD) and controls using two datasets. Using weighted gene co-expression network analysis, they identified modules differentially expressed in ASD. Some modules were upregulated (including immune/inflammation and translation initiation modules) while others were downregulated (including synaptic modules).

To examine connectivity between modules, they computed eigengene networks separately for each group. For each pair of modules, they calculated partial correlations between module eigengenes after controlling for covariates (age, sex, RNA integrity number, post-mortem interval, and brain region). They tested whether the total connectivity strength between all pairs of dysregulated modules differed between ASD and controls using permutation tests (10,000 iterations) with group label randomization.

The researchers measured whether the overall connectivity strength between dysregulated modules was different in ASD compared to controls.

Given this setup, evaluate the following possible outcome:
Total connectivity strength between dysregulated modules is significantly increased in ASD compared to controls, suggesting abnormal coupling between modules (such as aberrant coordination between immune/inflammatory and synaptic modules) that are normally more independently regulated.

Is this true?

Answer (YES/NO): NO